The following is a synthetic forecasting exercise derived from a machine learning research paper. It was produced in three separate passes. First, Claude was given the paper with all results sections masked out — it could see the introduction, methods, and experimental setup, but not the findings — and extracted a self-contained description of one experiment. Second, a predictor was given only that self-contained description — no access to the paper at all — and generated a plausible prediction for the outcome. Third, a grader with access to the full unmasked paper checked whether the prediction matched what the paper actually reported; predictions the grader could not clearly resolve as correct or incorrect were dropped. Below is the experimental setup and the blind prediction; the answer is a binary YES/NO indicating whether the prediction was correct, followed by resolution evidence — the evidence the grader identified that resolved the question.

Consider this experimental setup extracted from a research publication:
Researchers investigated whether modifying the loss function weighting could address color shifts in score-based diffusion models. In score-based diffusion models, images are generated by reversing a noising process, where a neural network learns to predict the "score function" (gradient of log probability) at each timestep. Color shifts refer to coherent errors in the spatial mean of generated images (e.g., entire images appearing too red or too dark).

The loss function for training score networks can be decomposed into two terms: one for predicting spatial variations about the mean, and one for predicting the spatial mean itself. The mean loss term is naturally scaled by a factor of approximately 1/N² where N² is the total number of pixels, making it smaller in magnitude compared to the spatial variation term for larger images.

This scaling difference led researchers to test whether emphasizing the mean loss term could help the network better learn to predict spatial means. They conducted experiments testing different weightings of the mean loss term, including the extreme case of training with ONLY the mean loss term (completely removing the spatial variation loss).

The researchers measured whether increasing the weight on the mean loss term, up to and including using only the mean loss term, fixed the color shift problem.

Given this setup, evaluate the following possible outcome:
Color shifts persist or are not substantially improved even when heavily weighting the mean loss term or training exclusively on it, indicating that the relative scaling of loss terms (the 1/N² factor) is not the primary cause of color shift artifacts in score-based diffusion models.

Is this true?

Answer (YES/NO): YES